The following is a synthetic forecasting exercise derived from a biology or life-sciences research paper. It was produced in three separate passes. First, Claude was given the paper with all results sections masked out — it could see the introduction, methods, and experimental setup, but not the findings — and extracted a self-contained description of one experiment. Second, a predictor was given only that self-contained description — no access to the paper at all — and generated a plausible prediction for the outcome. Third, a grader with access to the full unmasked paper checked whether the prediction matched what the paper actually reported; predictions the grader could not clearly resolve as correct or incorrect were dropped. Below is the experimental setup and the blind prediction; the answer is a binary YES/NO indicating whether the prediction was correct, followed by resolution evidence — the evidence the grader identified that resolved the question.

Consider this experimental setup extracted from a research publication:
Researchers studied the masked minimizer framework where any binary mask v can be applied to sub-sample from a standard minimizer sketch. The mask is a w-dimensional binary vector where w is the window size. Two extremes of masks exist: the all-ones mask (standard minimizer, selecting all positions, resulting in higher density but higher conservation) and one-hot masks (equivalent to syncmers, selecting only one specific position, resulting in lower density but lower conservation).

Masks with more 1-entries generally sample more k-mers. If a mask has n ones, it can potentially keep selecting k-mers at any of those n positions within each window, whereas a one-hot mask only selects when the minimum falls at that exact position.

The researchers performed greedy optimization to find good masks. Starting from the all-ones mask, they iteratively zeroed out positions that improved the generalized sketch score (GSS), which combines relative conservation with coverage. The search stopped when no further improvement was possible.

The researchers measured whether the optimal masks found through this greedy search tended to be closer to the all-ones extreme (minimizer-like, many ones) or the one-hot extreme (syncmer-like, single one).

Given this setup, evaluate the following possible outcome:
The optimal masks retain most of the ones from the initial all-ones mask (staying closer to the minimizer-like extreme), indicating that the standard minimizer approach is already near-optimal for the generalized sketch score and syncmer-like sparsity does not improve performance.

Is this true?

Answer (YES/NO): YES